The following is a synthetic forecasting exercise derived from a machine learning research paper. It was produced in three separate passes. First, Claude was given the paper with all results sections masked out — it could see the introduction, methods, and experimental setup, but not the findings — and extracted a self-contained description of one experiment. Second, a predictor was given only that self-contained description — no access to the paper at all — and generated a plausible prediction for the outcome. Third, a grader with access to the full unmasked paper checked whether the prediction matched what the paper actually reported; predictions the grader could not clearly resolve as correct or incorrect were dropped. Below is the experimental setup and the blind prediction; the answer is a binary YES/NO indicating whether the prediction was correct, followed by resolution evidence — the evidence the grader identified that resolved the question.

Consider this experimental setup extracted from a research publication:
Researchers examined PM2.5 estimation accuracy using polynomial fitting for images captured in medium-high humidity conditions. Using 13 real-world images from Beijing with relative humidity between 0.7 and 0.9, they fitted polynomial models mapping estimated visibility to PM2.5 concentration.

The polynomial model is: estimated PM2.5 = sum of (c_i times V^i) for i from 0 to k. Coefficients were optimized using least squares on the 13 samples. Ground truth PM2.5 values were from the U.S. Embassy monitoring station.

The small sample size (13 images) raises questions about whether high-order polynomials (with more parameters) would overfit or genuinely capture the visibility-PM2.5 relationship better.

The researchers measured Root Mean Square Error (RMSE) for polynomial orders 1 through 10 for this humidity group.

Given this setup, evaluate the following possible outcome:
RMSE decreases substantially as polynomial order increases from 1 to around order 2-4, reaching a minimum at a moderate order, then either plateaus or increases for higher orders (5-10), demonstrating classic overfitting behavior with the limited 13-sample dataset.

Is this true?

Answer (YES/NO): NO